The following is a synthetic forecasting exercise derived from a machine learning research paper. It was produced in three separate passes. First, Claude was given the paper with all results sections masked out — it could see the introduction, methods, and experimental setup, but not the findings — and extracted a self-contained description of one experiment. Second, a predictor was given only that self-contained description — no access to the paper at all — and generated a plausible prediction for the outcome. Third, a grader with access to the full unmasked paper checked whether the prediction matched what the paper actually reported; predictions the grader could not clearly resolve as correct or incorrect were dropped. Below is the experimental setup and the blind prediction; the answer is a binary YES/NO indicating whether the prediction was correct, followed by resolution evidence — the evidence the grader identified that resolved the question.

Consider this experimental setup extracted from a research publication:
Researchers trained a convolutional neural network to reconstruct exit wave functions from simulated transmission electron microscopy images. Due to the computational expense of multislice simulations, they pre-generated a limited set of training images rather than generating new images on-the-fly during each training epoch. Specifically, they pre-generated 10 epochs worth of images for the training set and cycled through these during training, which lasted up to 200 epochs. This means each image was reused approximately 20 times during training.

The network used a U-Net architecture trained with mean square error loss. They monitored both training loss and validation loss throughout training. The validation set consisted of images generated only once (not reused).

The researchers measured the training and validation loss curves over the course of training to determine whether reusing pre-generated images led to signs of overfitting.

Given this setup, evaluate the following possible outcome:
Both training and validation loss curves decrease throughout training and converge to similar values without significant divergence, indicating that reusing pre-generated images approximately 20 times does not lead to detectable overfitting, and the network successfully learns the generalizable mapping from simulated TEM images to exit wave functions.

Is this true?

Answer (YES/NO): YES